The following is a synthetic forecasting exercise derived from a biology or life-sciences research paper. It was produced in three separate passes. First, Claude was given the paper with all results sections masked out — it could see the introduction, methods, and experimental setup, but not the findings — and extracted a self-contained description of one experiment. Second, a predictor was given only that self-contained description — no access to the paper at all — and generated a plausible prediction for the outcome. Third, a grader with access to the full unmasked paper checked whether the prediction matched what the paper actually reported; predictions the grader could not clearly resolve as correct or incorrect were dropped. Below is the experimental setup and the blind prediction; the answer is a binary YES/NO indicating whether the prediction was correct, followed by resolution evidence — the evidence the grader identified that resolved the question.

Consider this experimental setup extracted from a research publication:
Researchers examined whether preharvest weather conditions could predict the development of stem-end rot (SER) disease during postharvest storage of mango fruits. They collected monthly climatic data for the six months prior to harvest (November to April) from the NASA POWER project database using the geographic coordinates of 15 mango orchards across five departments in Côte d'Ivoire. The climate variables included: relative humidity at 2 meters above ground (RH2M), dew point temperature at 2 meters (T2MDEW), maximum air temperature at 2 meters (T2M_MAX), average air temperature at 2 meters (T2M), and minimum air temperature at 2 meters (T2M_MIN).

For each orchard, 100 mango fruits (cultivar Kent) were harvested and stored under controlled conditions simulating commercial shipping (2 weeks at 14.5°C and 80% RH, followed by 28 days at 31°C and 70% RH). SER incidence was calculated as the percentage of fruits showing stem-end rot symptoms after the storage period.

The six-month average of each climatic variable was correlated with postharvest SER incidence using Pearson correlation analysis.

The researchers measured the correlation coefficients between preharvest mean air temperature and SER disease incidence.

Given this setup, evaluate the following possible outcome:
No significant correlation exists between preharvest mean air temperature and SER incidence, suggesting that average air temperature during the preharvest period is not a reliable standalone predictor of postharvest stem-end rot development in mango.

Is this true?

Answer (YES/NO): NO